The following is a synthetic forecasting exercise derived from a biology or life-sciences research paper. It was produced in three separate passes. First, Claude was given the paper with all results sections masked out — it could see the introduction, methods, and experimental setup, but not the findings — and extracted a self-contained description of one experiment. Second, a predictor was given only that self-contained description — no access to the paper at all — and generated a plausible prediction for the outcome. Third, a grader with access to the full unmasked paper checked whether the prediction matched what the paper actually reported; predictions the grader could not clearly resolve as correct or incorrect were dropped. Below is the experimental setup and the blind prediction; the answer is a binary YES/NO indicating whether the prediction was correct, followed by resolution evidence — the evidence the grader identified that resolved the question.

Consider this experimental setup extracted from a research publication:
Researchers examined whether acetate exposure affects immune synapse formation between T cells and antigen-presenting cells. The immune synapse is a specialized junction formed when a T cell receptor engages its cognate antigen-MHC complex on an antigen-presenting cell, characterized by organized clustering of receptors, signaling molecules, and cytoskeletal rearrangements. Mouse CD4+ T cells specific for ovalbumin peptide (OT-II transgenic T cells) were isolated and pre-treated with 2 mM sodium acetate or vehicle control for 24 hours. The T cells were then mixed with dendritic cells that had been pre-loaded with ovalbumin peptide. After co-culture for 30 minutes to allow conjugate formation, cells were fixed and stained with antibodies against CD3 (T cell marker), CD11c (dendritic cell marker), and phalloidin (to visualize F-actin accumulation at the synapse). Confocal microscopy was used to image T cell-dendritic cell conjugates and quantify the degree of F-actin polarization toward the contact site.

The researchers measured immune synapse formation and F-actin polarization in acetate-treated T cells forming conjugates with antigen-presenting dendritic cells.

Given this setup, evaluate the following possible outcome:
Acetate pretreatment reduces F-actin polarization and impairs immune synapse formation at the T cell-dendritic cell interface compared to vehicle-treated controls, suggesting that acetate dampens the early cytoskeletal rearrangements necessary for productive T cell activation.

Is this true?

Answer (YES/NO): YES